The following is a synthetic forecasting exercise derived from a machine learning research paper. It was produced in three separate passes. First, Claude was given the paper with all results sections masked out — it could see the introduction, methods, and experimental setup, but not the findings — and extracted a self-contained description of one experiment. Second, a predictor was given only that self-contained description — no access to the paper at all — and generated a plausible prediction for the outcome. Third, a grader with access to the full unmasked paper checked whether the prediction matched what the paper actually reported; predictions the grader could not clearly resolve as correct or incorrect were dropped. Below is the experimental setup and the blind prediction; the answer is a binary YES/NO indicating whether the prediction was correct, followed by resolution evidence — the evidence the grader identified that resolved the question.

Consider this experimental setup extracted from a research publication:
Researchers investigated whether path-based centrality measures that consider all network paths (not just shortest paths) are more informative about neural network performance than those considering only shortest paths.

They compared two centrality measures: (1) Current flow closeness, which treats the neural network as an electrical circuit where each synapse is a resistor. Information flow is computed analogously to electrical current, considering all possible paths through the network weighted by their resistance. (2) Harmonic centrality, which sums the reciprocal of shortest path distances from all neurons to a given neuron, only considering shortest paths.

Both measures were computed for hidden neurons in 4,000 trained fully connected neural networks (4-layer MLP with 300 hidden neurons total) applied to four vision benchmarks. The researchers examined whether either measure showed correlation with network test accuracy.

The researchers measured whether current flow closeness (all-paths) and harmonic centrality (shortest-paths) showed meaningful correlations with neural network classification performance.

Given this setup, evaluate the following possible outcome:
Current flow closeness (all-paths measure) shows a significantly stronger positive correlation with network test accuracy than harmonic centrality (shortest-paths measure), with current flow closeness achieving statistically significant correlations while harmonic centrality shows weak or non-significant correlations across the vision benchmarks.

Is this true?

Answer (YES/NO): NO